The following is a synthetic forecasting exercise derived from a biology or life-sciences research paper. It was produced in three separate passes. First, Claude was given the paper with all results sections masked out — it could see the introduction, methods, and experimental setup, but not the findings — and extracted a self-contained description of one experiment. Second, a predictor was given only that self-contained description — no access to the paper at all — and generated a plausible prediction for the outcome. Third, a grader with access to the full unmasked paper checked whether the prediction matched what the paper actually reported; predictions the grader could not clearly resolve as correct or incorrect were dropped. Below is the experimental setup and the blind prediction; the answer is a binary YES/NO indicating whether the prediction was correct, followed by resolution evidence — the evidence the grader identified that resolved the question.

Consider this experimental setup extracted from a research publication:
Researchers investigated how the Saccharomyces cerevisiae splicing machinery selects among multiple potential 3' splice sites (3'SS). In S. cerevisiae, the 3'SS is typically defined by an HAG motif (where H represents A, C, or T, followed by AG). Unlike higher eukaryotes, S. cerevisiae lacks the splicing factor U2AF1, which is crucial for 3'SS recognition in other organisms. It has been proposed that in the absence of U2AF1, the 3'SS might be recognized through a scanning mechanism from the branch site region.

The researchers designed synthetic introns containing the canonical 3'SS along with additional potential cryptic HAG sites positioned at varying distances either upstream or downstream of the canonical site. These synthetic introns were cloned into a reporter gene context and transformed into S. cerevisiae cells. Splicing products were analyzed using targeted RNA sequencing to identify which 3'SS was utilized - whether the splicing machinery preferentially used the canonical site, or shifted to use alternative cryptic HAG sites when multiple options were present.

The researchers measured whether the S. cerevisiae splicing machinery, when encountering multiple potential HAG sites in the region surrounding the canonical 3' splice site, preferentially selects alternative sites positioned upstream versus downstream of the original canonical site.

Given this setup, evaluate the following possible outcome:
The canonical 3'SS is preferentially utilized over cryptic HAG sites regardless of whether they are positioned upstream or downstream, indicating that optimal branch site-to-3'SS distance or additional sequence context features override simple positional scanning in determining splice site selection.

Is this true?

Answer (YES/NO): NO